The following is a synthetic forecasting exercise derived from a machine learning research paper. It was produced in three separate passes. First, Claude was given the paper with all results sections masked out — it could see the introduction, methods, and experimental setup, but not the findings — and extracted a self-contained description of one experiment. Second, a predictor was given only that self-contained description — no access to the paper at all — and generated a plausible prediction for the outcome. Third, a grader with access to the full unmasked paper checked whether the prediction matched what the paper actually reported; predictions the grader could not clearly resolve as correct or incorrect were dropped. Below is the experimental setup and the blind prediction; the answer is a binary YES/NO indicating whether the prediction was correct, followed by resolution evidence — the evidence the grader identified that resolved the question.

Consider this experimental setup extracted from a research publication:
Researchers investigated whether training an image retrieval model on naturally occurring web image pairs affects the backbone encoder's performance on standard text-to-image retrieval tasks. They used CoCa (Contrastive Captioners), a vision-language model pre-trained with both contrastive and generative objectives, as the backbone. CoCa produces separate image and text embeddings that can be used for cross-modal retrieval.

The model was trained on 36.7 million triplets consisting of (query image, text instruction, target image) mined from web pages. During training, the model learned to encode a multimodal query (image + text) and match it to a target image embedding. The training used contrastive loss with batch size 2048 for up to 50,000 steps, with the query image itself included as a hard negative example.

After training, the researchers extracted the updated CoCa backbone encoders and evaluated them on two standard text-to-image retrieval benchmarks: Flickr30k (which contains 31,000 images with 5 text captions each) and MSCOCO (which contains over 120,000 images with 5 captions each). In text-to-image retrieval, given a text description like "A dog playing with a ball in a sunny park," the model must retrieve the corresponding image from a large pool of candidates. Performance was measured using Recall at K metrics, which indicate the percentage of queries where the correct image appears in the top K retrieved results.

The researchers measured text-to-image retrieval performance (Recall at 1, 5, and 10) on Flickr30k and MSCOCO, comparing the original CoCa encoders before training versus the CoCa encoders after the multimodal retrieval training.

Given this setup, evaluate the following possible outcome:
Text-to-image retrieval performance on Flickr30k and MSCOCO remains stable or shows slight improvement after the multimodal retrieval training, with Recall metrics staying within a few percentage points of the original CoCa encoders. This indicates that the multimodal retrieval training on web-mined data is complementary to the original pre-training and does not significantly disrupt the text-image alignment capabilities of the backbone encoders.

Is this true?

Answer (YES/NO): NO